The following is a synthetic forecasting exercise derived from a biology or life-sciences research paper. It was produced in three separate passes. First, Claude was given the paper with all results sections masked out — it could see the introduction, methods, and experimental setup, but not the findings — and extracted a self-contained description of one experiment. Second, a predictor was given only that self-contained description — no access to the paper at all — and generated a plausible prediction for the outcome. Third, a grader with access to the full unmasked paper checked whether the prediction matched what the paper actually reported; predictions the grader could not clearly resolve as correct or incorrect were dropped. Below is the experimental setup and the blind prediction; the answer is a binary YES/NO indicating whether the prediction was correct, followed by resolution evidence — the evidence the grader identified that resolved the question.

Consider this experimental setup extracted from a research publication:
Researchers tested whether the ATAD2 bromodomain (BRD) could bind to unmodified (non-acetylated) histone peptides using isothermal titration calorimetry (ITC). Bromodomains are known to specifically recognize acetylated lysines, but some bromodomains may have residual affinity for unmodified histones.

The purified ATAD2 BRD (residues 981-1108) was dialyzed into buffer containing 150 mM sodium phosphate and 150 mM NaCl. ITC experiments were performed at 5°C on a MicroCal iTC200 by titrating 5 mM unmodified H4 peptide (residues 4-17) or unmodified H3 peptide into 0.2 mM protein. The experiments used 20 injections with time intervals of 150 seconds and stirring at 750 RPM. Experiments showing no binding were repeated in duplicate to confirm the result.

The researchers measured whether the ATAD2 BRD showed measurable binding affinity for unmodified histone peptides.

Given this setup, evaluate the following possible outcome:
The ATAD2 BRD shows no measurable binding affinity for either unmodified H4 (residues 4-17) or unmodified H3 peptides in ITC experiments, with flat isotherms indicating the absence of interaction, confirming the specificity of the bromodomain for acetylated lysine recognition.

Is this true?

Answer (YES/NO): YES